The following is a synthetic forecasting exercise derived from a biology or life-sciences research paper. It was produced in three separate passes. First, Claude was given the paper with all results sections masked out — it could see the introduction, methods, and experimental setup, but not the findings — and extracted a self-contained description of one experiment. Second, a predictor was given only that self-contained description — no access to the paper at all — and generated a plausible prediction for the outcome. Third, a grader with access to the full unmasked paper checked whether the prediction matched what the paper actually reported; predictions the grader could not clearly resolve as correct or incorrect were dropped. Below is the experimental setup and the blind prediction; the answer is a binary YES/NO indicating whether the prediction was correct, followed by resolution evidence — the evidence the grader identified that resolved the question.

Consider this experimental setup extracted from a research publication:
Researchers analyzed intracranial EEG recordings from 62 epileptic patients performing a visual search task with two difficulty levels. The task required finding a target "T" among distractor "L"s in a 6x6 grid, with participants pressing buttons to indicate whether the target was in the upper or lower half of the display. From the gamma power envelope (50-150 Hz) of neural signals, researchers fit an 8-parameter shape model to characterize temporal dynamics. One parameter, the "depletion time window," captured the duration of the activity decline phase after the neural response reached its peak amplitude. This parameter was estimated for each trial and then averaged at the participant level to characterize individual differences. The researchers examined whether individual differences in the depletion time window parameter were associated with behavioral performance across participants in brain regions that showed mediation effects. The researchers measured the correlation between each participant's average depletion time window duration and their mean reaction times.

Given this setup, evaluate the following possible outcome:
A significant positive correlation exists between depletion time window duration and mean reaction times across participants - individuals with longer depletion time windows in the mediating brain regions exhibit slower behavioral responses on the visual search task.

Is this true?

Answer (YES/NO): NO